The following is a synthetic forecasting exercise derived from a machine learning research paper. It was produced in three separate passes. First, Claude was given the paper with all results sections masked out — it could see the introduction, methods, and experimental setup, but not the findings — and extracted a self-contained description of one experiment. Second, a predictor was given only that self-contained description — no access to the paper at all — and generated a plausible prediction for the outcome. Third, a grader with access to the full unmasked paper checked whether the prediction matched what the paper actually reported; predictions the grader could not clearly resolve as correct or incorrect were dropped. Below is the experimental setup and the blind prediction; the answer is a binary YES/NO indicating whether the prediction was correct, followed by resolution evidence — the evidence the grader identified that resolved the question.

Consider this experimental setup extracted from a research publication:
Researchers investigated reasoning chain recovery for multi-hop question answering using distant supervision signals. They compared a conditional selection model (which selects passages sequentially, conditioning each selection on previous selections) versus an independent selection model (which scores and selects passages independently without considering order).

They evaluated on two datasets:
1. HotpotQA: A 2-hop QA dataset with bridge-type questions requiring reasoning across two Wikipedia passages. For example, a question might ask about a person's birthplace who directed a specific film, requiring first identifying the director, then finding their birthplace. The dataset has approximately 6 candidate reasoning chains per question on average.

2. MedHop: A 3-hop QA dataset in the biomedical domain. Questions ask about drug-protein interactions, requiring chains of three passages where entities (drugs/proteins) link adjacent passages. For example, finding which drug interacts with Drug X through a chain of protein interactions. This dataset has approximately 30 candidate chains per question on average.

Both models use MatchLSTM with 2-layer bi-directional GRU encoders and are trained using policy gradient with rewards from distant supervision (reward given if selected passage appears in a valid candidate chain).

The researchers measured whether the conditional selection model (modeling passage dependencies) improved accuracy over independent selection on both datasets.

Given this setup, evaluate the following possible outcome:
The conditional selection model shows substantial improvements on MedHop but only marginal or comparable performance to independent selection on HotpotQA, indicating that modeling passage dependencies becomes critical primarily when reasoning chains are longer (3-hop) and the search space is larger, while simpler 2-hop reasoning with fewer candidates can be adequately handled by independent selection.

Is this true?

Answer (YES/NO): NO